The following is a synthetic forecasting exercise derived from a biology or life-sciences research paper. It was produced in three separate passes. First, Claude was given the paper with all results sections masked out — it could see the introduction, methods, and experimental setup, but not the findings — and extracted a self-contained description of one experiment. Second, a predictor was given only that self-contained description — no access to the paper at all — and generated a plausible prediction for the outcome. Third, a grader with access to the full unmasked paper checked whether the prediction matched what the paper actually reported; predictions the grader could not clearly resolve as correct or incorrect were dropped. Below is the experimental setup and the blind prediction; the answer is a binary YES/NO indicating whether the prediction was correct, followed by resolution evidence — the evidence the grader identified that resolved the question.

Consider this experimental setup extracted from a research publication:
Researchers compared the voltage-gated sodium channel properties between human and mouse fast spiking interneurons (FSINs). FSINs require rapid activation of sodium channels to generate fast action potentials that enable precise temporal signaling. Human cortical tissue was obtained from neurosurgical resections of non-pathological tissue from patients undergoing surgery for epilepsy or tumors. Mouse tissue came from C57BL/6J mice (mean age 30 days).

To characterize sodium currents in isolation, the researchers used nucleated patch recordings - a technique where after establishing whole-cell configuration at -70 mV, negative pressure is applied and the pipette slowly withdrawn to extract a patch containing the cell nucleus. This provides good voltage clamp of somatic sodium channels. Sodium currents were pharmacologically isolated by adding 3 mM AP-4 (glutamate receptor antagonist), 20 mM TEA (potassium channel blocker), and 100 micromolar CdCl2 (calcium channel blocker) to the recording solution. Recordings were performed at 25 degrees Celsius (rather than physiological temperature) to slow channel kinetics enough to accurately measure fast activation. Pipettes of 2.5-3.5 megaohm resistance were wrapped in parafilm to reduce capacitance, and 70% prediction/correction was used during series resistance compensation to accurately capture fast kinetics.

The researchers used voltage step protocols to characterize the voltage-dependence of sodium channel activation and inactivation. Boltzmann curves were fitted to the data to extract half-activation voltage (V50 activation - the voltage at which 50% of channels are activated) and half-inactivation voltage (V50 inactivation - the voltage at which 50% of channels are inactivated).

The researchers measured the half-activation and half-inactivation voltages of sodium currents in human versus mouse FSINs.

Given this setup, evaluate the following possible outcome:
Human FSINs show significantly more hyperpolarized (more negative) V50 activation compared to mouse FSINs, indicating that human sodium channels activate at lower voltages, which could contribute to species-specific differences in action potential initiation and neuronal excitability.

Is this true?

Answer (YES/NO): NO